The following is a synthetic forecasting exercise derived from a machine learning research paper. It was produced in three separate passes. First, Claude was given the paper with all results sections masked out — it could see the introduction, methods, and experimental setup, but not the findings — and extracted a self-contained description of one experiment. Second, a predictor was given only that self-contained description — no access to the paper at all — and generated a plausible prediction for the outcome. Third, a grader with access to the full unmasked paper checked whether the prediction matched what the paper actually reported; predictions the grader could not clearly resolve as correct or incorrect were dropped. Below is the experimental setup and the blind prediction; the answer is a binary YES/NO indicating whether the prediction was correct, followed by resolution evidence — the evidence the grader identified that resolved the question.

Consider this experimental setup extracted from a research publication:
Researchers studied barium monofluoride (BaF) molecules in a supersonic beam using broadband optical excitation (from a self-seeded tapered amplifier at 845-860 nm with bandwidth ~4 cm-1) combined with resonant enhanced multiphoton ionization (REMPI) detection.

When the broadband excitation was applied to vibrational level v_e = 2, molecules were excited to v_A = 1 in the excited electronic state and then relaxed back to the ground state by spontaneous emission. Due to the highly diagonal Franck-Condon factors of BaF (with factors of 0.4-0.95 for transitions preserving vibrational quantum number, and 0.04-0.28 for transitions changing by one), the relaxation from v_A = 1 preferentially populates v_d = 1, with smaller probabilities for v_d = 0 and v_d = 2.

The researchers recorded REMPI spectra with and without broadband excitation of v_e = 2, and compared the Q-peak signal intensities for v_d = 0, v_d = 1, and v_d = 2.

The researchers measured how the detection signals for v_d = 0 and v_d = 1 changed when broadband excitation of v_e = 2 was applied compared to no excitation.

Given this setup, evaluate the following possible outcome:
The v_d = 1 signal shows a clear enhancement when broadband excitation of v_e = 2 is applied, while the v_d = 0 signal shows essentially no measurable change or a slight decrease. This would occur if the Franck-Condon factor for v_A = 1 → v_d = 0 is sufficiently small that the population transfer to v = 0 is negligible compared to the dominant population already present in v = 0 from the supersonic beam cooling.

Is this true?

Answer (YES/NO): NO